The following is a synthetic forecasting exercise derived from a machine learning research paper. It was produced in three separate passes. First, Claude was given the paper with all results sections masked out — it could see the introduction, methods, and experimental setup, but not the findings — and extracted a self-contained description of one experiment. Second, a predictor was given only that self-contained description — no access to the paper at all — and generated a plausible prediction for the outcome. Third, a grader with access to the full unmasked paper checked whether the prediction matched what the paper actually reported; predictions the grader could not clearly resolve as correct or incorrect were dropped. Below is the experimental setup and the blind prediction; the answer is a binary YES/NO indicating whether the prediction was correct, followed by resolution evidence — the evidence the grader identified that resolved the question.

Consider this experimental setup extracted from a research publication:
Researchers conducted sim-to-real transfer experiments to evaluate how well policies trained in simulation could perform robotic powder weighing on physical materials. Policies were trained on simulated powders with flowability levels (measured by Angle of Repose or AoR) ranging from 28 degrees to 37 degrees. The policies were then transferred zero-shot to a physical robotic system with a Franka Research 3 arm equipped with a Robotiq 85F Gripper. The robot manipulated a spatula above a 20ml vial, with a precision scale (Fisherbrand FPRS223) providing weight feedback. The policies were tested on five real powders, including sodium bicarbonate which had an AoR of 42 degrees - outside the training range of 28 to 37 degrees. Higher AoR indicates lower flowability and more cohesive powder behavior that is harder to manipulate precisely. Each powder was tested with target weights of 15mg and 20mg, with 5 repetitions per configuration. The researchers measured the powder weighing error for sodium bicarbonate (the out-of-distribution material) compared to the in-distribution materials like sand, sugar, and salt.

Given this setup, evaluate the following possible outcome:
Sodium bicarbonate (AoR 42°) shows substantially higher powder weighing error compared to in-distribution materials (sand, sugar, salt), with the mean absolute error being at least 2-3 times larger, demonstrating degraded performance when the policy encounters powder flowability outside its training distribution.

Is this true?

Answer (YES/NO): NO